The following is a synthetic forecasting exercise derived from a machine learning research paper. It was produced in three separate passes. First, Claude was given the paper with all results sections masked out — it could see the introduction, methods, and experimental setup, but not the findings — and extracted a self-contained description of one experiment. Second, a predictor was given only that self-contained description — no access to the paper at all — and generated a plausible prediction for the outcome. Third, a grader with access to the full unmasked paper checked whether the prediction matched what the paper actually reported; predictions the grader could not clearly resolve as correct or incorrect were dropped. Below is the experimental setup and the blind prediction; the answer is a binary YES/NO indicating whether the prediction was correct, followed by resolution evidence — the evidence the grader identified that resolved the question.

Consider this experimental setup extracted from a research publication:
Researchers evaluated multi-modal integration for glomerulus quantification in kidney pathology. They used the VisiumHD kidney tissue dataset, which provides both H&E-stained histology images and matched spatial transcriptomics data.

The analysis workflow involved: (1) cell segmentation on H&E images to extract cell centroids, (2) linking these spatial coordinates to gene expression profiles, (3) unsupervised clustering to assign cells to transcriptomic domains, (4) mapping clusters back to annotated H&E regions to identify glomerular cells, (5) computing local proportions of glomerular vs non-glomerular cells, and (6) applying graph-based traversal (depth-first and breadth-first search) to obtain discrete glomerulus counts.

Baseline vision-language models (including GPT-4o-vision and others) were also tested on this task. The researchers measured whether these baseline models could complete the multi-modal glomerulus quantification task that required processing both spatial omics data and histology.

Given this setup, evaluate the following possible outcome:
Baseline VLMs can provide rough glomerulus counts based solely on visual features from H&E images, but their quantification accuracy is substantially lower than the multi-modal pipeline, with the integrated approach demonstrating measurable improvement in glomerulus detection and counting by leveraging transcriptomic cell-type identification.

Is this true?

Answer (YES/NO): NO